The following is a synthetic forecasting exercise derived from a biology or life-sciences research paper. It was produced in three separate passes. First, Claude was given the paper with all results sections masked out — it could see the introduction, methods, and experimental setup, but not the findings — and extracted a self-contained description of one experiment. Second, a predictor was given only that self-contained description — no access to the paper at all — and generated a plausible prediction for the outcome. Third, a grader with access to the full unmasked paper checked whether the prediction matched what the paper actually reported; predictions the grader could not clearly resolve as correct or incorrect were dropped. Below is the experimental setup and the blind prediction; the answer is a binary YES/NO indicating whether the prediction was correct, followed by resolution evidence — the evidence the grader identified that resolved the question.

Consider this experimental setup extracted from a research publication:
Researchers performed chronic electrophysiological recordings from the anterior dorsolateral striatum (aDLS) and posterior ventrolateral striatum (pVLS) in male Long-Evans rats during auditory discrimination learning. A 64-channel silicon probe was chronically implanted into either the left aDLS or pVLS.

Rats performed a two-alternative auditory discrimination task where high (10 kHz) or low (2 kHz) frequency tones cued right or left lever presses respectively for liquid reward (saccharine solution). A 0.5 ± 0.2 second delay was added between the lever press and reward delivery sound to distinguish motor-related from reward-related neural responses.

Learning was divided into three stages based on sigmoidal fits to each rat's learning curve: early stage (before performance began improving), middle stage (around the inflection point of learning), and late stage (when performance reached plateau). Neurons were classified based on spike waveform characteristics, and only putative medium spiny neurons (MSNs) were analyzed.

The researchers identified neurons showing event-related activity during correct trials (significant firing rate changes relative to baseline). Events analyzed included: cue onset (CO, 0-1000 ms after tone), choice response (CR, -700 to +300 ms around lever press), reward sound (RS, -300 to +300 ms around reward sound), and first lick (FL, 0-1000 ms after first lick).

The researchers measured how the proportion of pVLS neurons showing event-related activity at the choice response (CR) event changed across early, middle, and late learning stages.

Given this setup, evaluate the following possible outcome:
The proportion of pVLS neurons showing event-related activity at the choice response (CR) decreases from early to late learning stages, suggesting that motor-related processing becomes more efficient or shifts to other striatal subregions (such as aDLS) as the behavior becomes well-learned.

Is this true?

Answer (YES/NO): NO